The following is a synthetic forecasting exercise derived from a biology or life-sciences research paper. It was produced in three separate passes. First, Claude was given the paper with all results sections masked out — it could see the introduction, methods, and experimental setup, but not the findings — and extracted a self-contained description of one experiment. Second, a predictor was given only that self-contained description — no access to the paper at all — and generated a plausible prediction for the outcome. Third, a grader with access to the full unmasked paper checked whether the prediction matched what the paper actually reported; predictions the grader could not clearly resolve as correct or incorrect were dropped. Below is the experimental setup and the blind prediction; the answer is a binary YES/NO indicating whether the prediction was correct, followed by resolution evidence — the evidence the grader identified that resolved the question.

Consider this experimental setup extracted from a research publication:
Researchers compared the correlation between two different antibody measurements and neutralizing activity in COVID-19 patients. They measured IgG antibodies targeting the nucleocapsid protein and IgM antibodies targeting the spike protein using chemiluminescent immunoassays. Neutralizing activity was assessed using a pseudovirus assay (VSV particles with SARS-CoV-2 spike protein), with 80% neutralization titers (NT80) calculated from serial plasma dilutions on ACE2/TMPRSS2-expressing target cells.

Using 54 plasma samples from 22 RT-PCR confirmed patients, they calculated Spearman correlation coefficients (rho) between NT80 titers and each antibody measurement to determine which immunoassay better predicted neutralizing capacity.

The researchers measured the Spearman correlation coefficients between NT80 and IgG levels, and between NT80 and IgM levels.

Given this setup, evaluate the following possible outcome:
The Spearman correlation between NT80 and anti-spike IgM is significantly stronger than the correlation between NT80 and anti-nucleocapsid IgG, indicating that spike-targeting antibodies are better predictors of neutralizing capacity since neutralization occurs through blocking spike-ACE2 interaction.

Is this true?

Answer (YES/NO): NO